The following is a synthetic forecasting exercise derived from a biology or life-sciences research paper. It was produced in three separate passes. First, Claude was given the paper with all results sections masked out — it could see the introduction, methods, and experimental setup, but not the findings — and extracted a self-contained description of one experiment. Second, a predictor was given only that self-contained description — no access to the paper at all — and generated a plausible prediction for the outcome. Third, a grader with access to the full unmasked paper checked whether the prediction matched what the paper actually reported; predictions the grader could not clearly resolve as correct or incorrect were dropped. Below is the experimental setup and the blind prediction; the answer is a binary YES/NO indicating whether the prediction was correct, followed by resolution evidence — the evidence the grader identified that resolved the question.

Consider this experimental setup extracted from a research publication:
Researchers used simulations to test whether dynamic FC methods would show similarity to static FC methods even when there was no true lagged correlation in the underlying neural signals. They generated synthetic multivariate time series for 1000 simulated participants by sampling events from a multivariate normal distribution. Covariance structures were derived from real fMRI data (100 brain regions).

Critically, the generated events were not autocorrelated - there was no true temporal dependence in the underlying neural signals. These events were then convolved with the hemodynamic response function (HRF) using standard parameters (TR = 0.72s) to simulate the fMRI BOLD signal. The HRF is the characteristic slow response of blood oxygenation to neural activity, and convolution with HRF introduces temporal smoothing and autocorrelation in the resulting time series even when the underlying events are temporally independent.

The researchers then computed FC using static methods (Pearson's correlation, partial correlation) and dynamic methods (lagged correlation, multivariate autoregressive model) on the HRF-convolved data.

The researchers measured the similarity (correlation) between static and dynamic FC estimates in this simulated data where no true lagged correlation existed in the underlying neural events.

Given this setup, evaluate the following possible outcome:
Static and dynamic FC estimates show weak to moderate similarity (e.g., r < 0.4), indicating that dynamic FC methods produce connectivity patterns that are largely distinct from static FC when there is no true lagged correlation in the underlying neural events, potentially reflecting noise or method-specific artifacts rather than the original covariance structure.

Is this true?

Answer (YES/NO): NO